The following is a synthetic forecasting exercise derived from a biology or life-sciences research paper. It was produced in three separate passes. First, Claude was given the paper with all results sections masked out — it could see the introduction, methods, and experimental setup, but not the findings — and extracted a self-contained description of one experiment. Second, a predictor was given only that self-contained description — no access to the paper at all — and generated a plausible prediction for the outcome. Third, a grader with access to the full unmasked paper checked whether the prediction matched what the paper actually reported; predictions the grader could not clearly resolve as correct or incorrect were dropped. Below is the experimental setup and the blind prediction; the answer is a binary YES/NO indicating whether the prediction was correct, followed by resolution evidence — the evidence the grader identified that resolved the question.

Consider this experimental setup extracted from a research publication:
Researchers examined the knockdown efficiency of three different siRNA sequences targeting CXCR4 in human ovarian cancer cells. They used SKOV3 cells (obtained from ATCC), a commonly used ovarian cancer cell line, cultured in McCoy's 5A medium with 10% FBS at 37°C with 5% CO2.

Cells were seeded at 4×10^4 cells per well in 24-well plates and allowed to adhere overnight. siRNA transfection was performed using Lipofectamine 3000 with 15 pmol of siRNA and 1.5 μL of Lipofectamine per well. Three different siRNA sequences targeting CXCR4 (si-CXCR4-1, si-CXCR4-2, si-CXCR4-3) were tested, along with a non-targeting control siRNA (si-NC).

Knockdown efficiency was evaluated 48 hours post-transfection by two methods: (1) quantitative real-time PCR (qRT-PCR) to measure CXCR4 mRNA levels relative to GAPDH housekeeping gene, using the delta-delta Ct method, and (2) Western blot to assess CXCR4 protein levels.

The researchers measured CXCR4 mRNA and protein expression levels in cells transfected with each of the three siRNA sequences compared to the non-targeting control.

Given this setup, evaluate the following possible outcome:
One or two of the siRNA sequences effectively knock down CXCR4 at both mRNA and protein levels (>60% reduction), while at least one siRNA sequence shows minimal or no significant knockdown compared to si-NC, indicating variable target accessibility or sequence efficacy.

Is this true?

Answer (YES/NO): NO